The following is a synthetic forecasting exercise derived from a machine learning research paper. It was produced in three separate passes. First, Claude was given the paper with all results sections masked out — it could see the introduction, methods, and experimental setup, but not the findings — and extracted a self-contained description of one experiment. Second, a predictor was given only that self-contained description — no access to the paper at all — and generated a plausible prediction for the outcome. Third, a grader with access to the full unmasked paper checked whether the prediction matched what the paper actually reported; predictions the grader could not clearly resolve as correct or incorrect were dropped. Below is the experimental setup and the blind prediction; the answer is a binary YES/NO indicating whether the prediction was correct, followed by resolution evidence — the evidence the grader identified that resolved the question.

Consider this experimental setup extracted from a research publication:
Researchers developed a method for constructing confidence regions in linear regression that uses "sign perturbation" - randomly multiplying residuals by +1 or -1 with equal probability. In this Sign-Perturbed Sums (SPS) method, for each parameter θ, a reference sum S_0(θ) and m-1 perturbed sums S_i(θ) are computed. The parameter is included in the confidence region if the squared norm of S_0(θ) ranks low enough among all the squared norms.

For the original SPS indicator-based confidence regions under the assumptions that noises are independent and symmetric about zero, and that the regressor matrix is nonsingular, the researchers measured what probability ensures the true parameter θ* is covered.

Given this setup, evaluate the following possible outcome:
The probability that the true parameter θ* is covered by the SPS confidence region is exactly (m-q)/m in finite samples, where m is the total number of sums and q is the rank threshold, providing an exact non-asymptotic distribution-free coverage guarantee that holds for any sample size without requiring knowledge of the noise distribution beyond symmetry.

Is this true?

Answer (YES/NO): YES